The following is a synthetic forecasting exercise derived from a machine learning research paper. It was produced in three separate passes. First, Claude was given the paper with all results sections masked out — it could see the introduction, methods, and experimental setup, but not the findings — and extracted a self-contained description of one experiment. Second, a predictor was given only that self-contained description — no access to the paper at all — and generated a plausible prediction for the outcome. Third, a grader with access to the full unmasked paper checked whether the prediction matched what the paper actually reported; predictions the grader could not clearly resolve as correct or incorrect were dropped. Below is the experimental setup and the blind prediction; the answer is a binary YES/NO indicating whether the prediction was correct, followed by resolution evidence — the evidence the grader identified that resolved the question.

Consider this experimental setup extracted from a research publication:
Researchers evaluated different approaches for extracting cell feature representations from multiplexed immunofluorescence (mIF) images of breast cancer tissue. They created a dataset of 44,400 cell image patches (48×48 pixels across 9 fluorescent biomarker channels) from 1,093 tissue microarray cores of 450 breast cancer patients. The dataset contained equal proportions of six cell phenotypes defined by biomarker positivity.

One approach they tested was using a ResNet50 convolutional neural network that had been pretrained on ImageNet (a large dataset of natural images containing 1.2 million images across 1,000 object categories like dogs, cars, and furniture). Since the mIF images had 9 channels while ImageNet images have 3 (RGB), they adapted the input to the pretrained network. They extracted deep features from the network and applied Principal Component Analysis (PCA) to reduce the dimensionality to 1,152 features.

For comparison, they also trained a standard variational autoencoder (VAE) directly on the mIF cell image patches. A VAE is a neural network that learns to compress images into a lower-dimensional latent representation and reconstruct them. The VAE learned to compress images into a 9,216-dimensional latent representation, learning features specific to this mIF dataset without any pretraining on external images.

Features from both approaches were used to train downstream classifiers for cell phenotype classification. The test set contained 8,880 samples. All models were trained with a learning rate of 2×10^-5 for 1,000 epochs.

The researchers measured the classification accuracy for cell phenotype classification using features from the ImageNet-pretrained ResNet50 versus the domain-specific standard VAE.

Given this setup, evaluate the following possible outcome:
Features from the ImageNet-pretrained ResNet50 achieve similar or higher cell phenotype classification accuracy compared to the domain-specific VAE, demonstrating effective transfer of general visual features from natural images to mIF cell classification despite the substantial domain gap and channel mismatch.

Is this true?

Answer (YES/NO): NO